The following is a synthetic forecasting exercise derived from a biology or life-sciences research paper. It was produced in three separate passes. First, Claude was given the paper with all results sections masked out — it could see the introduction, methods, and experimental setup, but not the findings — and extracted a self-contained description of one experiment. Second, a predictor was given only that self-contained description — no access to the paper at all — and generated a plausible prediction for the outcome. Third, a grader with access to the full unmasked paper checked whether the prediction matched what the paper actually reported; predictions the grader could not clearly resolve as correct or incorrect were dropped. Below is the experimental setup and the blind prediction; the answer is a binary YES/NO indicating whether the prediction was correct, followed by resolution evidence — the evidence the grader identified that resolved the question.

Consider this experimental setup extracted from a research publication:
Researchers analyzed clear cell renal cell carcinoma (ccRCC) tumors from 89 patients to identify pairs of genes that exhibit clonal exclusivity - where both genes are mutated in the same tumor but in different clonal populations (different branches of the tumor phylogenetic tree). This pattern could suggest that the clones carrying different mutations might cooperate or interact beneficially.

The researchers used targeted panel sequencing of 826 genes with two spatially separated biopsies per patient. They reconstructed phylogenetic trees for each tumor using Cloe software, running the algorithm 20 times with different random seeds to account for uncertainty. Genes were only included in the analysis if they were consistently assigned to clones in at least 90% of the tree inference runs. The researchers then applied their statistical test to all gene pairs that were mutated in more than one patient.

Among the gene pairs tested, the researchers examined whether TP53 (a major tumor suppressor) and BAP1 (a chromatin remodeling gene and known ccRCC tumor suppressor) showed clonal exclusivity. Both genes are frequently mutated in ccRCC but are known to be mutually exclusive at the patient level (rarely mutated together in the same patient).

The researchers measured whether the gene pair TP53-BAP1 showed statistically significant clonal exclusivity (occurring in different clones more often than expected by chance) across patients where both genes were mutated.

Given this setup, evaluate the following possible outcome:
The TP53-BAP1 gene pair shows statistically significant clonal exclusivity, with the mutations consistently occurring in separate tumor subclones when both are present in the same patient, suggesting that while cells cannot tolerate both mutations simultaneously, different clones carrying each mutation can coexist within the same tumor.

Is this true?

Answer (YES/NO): NO